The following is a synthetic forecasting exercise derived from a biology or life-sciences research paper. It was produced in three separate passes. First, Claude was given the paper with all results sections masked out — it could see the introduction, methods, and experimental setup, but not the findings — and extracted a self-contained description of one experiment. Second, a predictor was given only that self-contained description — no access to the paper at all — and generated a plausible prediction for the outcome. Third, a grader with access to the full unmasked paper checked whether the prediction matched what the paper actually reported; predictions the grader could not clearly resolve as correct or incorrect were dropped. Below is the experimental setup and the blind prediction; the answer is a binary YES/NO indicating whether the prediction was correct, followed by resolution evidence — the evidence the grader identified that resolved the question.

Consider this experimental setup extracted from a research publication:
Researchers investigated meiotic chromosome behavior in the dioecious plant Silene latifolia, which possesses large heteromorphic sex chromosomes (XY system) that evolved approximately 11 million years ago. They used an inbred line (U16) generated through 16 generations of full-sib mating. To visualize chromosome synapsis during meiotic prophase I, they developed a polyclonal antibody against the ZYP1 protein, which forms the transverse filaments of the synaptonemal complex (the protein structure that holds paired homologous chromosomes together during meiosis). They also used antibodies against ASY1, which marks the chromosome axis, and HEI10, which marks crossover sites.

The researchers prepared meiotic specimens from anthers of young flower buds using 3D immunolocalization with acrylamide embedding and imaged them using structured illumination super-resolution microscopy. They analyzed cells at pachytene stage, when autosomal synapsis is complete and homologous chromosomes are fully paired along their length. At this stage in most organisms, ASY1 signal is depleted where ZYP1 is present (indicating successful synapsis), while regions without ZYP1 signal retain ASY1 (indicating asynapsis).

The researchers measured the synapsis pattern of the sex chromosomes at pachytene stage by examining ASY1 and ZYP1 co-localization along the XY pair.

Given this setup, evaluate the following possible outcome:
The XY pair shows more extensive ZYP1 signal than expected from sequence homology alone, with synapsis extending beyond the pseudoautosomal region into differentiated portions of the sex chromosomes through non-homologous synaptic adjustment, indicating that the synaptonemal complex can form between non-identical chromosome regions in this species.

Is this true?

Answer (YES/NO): NO